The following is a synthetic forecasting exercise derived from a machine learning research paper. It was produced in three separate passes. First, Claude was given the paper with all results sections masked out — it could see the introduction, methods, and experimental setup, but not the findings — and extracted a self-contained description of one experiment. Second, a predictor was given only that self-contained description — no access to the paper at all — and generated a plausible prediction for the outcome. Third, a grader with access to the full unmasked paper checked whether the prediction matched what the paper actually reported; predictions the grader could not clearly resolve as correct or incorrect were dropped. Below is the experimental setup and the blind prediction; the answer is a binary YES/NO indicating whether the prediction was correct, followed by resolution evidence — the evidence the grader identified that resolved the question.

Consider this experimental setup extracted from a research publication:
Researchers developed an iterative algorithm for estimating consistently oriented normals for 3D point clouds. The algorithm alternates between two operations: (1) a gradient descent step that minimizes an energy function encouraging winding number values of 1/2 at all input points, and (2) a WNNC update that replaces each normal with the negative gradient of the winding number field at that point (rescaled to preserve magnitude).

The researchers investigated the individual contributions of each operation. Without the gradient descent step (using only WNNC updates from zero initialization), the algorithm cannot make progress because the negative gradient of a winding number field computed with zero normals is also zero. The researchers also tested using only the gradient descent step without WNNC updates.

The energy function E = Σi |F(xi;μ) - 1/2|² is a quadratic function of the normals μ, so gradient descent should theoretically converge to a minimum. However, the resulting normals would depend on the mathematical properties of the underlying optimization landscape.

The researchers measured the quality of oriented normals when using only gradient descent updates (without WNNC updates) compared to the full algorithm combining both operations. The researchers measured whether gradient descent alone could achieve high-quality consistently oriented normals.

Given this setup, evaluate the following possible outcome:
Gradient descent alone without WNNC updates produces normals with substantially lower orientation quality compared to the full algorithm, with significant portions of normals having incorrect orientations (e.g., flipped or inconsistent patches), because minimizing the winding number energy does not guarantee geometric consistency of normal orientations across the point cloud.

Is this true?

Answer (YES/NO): YES